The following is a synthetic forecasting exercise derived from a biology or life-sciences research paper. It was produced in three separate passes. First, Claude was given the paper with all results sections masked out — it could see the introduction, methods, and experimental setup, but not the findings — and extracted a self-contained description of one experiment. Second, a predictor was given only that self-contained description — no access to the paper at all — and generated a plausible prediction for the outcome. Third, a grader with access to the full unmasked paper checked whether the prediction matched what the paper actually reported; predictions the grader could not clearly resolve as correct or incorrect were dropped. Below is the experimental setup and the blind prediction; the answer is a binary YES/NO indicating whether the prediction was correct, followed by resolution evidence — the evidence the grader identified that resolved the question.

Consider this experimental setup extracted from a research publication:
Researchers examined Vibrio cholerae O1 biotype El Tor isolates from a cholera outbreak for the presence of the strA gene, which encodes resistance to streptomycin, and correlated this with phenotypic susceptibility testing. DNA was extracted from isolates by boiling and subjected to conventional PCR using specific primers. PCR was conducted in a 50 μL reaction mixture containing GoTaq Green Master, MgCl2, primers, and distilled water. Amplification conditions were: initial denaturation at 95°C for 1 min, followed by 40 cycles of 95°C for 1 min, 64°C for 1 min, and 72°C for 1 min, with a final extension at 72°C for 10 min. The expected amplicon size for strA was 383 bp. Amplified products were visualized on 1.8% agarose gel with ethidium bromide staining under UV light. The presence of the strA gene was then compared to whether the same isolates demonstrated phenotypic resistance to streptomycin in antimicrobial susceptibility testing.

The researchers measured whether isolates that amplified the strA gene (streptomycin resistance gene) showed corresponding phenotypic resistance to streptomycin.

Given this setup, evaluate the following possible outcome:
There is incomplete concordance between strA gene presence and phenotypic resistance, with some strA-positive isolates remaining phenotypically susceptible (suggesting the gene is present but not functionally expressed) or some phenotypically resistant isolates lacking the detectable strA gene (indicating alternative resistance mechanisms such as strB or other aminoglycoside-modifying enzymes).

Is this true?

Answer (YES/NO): YES